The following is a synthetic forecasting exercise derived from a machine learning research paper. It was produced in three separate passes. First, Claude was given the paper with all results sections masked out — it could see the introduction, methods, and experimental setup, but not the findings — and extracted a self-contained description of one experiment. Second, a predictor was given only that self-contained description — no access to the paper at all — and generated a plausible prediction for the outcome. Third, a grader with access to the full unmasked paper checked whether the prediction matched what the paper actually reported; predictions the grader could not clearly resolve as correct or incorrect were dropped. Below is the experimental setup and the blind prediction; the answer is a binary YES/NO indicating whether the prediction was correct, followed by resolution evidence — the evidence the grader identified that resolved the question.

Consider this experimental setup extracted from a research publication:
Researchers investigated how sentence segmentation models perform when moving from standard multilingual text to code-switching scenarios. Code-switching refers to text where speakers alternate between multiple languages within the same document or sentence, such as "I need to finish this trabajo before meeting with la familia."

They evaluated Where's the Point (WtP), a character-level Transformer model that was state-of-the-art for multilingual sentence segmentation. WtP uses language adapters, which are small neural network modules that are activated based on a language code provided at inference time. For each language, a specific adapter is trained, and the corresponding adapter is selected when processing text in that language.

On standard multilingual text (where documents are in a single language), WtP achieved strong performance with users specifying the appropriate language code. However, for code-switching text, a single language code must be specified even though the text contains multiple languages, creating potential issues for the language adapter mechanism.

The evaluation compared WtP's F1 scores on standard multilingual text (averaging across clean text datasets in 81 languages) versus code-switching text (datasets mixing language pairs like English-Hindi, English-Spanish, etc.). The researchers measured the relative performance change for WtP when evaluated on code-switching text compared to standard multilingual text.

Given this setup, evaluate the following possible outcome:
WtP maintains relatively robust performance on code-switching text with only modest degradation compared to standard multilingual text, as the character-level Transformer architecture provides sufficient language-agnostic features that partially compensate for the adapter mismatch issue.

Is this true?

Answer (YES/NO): NO